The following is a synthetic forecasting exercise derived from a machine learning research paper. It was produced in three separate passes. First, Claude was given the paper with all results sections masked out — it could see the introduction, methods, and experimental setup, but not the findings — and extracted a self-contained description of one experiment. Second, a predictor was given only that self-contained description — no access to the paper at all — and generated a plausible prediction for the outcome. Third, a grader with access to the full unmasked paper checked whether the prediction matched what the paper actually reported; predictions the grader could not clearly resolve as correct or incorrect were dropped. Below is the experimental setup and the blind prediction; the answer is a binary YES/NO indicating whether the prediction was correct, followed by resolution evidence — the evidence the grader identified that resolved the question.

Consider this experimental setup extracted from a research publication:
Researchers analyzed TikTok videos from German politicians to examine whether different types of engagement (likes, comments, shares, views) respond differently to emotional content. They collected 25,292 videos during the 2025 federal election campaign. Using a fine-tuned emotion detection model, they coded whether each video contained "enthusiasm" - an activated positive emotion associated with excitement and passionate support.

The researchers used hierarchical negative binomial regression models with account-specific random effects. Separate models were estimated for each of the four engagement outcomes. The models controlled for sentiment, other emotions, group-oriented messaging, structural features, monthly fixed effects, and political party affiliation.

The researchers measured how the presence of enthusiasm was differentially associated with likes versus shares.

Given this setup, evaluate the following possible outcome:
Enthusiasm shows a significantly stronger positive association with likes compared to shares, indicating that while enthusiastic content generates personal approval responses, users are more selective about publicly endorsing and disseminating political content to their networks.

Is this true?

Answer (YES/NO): NO